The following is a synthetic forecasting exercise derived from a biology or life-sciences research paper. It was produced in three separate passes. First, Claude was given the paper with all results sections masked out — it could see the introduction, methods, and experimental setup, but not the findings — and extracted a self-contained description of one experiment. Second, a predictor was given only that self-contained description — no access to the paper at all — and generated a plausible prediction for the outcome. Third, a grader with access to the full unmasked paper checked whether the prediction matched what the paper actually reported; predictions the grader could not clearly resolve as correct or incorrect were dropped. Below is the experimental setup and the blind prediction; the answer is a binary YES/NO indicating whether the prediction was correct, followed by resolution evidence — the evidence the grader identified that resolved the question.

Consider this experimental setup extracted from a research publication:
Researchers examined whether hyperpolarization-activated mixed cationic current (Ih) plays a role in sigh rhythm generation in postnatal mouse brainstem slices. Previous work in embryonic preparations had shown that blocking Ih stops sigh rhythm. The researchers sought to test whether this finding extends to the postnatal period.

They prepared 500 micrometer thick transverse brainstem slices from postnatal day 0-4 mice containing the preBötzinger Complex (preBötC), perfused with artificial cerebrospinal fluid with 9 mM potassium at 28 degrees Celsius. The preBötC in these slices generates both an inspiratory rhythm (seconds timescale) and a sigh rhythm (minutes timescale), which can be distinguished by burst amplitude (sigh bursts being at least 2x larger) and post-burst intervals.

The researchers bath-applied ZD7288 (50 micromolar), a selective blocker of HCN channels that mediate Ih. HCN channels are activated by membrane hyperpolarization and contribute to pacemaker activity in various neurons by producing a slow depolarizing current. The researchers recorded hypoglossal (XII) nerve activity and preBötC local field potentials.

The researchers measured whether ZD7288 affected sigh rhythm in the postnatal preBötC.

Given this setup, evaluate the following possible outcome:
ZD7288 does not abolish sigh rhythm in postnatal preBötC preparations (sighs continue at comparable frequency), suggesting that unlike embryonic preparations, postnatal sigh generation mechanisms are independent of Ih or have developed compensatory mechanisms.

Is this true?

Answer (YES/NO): YES